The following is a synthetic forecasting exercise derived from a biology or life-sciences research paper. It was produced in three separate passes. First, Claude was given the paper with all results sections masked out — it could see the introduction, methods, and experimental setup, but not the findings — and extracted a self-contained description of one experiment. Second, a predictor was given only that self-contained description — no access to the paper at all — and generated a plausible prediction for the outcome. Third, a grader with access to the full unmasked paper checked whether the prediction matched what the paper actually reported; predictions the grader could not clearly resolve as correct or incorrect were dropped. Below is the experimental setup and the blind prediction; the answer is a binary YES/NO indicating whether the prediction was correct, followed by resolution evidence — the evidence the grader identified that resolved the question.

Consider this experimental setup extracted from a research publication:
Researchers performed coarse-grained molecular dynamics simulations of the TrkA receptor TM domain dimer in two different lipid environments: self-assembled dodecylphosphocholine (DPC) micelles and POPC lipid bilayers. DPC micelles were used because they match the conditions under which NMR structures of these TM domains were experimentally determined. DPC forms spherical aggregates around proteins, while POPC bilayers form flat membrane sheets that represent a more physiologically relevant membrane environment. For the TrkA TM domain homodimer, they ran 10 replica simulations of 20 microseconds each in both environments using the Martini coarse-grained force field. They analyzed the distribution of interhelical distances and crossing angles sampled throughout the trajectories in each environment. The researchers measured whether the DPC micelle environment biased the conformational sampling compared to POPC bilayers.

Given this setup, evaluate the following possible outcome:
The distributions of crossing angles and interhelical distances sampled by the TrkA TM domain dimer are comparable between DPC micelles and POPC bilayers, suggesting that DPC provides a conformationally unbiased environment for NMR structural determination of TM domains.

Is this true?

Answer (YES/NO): NO